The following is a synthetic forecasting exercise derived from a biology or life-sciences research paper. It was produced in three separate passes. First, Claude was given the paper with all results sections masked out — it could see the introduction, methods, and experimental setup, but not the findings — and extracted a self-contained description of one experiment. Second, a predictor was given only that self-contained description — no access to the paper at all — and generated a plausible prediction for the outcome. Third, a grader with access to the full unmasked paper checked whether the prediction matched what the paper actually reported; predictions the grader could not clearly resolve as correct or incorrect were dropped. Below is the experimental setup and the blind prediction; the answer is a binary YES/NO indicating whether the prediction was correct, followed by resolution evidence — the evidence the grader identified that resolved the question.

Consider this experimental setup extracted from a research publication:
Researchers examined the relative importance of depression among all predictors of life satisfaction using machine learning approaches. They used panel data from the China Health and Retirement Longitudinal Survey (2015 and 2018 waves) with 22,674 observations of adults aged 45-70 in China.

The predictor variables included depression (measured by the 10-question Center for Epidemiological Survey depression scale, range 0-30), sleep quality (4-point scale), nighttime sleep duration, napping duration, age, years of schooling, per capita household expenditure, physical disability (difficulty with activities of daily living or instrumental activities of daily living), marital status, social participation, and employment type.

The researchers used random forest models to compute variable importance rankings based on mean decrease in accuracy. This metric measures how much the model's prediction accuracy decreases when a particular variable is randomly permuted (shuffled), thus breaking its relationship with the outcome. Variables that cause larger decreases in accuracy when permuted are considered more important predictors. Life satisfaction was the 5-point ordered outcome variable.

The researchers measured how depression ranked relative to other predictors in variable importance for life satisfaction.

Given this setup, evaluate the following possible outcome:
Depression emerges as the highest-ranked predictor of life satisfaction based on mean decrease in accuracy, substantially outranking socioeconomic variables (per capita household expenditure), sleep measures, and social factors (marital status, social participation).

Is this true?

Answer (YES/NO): NO